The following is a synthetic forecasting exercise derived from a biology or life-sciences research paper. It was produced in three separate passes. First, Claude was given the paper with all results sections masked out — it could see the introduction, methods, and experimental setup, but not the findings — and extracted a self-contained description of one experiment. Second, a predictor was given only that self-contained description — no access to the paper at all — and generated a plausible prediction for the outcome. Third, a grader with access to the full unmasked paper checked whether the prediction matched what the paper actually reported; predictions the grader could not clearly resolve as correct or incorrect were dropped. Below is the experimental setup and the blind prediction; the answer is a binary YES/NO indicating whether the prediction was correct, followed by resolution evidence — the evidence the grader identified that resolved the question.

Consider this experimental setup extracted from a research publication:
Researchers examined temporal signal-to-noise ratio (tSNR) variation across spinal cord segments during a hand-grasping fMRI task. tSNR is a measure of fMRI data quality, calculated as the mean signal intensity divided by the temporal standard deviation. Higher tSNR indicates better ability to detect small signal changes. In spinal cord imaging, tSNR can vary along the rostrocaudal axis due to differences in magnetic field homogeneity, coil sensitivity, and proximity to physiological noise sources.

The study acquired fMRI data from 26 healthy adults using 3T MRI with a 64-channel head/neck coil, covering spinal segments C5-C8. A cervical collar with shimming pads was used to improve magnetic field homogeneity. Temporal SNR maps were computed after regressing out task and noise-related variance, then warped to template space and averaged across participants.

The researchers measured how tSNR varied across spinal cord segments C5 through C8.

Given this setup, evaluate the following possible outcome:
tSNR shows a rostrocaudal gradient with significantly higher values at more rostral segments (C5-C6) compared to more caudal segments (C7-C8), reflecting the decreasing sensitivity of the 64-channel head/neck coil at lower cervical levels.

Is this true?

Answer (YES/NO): NO